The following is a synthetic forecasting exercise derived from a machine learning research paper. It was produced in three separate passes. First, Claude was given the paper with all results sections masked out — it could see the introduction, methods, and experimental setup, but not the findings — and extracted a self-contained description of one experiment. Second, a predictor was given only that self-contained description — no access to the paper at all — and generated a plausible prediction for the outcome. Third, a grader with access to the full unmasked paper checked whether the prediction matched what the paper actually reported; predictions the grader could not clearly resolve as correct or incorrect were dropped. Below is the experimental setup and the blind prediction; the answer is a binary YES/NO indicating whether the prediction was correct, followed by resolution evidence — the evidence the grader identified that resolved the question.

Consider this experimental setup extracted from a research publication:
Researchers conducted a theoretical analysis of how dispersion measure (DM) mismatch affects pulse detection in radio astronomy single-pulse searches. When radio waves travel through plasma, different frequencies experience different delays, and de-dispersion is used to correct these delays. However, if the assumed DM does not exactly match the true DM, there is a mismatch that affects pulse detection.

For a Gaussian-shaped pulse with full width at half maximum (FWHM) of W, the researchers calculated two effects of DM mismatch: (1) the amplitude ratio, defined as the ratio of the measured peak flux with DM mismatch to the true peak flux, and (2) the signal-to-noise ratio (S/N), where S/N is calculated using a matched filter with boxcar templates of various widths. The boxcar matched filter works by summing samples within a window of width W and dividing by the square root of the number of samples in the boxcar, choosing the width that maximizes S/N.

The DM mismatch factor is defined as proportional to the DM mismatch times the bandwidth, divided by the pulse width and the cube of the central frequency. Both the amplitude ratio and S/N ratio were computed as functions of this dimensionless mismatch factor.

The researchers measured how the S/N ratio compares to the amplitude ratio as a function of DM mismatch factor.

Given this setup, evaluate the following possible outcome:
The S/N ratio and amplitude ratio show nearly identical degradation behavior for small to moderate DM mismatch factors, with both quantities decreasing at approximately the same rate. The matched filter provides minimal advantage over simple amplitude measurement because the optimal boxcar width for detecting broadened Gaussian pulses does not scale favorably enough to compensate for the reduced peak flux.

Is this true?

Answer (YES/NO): NO